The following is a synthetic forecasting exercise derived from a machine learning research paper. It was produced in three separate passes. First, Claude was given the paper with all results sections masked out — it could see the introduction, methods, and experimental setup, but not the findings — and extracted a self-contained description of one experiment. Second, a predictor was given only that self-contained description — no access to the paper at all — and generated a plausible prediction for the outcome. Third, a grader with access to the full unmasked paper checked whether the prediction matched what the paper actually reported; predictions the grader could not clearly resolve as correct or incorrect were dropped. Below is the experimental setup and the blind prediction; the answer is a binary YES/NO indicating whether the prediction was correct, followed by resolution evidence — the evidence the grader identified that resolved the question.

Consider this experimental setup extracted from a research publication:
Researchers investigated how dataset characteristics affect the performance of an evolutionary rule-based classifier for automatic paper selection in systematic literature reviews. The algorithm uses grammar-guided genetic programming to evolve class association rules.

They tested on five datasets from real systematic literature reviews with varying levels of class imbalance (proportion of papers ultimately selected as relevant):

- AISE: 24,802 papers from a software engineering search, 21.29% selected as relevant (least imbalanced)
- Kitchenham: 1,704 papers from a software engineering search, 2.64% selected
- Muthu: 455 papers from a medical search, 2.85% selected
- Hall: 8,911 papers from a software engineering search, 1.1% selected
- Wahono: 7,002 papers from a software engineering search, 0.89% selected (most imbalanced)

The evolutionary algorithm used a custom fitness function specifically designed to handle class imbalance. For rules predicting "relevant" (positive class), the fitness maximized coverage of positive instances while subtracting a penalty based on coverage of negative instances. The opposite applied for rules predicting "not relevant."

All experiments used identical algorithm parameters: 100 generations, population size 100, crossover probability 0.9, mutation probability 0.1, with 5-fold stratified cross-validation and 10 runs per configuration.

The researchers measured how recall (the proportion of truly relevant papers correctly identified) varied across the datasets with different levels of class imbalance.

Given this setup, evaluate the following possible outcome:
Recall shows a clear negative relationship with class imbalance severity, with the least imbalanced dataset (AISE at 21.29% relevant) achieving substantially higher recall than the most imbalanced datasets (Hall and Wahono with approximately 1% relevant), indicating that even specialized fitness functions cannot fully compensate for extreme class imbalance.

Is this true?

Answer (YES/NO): NO